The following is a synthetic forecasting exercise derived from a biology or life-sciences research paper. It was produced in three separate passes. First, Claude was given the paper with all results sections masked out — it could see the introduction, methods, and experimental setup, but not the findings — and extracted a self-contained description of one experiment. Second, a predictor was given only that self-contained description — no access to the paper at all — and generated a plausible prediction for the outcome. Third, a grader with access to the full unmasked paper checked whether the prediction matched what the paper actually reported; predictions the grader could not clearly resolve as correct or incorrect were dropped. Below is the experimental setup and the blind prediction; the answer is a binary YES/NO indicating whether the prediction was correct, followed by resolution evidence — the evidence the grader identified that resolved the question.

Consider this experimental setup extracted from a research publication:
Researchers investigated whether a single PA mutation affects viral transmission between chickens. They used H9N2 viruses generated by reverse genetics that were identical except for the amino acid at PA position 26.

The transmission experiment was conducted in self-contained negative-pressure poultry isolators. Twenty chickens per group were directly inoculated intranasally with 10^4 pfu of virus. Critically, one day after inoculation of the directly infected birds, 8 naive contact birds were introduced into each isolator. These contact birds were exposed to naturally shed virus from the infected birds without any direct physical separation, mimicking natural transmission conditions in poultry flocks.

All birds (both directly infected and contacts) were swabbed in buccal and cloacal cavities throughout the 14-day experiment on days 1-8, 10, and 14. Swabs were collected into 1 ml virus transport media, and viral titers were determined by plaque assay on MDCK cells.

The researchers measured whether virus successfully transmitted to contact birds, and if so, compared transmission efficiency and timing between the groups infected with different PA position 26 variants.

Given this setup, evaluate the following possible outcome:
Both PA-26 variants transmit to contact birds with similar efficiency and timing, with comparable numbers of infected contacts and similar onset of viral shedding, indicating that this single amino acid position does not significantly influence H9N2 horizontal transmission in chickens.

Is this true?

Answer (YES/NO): NO